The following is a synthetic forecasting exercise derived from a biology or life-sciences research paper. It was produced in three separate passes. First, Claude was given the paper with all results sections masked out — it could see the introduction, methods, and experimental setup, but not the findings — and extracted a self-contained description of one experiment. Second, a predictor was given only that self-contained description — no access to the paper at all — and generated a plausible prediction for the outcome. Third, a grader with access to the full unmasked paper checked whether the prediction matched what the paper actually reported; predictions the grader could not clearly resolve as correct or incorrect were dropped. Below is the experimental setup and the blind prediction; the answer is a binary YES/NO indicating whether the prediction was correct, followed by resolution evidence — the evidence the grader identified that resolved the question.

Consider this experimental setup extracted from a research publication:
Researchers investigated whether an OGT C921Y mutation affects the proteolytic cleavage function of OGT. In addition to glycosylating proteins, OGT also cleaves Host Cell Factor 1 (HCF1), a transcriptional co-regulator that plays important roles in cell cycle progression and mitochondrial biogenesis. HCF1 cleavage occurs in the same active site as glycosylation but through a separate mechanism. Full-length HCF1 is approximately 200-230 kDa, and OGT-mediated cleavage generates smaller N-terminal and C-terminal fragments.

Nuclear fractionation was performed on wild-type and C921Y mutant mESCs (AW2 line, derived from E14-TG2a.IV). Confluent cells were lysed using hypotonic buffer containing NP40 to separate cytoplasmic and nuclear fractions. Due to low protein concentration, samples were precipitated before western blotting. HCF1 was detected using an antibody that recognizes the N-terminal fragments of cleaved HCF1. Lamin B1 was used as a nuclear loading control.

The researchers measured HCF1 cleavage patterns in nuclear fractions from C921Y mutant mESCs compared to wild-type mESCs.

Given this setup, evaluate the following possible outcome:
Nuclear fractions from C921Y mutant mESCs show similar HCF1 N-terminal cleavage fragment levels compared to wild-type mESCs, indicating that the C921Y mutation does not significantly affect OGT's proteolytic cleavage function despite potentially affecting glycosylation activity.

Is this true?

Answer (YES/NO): YES